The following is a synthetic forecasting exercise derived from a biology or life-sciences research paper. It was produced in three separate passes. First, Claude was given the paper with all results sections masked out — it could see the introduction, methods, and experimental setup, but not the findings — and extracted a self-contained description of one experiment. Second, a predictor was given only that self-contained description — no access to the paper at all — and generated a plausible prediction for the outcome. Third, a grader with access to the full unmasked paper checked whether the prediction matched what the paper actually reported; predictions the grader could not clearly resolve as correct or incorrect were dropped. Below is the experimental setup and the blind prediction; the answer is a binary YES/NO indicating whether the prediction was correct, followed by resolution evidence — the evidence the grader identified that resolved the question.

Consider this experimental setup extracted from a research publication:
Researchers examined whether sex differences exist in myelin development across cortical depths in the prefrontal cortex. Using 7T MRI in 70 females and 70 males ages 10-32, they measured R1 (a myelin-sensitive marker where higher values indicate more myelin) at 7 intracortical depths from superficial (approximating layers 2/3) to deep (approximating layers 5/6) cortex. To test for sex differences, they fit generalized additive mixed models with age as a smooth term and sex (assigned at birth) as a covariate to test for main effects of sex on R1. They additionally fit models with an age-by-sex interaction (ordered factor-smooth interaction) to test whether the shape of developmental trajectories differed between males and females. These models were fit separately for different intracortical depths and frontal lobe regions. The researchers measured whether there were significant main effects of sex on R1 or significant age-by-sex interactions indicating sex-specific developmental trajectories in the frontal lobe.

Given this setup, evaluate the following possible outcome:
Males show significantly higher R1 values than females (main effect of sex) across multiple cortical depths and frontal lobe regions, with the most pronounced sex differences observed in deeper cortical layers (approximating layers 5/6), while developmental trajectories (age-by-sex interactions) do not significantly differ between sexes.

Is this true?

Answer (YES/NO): NO